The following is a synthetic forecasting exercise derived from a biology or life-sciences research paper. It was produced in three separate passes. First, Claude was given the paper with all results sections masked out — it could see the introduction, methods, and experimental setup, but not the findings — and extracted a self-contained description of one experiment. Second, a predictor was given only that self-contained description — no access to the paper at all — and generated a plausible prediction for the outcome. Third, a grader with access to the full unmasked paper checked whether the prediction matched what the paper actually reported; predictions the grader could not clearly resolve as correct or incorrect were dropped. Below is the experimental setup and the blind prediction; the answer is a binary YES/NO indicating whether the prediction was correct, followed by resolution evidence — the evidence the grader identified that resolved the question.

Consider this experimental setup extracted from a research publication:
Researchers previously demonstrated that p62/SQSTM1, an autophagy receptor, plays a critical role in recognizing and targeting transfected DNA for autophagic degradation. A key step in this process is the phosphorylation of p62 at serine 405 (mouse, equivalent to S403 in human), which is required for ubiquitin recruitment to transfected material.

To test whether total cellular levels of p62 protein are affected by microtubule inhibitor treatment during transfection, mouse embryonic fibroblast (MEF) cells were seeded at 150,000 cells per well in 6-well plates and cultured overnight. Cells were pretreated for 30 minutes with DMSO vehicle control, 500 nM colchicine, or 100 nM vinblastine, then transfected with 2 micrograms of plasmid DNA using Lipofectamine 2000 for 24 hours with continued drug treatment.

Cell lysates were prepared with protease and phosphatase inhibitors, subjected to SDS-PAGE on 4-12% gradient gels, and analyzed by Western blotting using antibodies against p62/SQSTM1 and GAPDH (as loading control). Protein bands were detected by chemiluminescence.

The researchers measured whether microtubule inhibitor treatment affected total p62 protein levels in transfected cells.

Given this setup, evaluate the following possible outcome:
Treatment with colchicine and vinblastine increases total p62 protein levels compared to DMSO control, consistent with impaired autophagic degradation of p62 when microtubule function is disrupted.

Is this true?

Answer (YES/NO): NO